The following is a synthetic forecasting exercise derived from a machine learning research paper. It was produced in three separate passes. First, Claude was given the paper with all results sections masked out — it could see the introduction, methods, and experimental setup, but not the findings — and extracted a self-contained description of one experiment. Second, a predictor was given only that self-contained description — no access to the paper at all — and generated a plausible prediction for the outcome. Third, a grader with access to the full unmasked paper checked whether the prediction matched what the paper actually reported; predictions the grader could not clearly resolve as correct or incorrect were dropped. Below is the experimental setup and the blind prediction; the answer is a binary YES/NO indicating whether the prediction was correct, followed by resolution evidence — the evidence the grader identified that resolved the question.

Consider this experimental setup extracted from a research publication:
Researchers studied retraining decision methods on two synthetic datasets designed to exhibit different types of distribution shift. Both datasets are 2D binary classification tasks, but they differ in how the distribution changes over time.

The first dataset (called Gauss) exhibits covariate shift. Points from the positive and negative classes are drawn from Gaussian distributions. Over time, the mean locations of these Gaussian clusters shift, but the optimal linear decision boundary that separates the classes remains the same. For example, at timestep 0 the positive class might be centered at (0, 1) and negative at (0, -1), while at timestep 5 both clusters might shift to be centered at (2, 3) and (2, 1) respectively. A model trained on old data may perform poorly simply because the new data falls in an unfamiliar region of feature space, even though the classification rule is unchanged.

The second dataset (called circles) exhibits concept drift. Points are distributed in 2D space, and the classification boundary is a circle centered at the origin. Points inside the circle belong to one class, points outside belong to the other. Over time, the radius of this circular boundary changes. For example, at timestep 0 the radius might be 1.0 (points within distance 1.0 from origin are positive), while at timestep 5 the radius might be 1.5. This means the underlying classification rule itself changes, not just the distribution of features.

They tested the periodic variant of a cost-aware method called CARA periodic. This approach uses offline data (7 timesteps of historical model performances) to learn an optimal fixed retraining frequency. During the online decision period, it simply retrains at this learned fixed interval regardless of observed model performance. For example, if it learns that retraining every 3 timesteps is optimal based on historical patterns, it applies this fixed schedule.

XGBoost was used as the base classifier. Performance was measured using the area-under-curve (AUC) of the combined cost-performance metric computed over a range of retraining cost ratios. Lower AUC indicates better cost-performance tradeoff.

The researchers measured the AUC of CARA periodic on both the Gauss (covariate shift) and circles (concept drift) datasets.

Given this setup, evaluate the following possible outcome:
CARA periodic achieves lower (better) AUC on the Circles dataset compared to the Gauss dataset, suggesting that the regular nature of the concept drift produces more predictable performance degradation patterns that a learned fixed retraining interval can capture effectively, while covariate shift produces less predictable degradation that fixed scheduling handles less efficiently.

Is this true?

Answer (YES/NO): YES